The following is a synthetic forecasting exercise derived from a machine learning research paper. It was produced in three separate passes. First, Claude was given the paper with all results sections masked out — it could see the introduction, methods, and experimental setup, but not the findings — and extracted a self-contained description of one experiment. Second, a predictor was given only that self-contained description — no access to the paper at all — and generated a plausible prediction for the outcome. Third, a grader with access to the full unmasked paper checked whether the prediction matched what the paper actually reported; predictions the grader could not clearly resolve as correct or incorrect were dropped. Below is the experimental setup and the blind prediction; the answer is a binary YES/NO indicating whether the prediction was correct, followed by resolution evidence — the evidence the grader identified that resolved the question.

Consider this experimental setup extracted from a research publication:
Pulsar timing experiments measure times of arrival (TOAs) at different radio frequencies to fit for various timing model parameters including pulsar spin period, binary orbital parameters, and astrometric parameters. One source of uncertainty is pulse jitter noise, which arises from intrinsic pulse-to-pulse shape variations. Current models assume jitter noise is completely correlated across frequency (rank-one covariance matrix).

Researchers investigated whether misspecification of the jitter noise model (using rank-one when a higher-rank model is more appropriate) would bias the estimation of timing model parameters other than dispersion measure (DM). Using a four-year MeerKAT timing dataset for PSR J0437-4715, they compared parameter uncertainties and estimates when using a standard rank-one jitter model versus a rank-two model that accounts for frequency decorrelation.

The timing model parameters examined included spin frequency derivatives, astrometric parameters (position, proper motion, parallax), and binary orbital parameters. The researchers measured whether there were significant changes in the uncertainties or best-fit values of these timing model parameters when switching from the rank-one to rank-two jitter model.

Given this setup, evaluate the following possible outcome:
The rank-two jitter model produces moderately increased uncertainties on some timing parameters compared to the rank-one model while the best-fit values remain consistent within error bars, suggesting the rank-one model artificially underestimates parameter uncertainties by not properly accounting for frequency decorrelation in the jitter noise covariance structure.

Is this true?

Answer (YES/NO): NO